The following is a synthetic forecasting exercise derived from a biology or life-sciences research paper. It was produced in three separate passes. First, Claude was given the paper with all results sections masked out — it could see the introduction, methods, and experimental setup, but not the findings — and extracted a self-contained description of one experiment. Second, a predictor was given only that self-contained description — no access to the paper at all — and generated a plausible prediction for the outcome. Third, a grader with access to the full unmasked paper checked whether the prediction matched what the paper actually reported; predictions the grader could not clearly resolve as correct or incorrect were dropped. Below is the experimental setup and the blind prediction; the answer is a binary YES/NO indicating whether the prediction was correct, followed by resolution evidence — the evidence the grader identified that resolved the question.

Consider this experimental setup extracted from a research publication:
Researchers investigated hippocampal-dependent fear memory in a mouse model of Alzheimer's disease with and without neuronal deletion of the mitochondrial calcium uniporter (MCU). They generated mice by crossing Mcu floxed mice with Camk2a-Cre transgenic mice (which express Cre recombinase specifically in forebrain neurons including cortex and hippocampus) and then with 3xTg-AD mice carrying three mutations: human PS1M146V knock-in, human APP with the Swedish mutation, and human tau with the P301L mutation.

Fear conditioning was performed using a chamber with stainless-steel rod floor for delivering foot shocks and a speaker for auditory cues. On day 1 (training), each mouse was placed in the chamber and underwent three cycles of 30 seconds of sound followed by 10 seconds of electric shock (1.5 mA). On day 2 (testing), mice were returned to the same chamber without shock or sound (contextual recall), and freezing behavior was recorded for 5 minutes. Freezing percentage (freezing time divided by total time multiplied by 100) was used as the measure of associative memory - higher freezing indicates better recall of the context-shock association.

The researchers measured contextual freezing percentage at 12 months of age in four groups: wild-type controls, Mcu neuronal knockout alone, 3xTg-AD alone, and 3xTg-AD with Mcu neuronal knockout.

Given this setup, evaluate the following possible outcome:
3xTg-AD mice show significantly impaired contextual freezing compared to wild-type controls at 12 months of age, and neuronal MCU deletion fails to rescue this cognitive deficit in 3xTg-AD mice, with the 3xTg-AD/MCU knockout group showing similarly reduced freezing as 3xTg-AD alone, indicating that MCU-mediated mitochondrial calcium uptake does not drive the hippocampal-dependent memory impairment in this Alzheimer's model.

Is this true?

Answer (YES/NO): NO